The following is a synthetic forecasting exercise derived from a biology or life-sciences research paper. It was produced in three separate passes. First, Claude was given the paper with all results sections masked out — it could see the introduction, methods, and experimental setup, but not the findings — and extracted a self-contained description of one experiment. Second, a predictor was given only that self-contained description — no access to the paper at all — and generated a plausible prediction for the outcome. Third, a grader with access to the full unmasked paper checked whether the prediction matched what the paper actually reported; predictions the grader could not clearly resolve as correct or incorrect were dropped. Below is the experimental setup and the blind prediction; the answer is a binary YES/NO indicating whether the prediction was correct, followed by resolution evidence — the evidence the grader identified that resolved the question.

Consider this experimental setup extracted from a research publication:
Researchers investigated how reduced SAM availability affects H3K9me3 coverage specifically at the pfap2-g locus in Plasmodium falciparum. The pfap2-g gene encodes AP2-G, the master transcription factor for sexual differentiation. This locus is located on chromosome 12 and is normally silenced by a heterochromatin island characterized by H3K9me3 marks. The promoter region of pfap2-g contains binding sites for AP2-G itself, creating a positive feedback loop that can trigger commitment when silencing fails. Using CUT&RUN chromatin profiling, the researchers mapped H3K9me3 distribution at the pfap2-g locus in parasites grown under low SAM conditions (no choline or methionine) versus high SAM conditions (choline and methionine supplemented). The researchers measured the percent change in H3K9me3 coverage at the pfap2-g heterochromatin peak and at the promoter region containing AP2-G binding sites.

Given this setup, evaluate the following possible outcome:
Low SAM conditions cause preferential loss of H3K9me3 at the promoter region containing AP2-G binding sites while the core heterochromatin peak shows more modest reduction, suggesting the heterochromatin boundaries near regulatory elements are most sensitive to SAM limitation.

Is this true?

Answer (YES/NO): YES